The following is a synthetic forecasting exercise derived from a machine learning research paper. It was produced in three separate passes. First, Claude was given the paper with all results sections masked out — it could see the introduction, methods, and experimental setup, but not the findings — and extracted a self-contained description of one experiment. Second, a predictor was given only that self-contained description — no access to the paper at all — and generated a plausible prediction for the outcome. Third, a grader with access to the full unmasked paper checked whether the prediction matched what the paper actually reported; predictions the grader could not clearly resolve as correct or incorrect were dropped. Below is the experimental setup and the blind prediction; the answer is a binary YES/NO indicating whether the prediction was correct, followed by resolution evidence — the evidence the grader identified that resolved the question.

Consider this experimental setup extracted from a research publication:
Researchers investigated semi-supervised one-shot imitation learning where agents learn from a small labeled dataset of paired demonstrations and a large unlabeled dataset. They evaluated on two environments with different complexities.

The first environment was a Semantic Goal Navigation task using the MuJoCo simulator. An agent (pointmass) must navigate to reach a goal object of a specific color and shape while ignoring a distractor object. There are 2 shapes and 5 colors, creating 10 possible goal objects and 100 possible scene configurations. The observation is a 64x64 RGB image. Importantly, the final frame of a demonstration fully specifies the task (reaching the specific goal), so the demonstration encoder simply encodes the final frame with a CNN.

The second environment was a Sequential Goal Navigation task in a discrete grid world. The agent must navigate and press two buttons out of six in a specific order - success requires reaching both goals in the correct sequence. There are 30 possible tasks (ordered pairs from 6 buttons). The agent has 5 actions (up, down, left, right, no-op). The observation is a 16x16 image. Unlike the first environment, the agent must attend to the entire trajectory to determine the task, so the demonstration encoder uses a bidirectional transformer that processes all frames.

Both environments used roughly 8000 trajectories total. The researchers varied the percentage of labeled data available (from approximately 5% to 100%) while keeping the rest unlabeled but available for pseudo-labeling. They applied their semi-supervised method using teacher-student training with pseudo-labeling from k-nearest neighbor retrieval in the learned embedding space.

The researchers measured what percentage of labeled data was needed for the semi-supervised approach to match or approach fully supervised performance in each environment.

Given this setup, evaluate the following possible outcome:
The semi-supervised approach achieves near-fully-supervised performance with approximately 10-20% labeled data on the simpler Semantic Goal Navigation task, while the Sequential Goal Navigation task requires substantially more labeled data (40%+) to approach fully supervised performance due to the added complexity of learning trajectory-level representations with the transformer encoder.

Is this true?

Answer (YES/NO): NO